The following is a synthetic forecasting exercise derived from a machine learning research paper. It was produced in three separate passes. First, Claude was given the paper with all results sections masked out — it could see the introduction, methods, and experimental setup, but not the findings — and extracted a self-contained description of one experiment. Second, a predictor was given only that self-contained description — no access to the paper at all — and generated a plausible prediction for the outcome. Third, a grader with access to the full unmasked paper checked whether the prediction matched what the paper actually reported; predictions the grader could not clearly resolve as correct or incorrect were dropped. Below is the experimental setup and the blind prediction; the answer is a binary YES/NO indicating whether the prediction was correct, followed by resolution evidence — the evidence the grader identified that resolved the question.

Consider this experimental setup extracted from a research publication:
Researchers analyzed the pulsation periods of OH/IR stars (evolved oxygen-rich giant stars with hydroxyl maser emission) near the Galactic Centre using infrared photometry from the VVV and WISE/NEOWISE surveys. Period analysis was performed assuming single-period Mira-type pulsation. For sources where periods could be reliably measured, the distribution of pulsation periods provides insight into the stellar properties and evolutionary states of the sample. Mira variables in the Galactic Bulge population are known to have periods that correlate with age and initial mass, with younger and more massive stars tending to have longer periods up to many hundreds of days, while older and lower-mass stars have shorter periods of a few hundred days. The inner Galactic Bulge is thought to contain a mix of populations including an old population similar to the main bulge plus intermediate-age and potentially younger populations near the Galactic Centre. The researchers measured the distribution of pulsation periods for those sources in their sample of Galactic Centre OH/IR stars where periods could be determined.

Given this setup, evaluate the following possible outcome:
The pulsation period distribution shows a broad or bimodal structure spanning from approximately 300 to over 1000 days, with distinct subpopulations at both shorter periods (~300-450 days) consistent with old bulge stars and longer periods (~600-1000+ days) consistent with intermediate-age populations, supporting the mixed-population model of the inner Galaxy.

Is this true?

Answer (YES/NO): NO